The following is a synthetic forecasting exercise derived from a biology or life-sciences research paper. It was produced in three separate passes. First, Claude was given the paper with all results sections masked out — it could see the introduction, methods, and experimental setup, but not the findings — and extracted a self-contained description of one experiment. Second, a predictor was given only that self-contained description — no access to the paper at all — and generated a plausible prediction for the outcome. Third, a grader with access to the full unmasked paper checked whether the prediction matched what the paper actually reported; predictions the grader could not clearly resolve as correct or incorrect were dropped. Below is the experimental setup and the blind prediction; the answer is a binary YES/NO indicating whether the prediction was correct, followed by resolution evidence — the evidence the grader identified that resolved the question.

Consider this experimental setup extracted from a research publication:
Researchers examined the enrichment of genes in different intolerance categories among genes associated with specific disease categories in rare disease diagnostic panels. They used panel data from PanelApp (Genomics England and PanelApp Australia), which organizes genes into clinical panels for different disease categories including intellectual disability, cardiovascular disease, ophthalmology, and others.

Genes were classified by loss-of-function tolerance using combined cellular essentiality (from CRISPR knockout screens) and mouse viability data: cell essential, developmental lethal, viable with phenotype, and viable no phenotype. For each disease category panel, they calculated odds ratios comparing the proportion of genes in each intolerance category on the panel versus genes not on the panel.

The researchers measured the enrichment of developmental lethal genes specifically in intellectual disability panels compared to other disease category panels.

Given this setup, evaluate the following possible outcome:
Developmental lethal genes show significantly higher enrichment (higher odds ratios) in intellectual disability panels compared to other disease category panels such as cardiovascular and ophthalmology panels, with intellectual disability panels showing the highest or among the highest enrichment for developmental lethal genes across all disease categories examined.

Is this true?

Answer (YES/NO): NO